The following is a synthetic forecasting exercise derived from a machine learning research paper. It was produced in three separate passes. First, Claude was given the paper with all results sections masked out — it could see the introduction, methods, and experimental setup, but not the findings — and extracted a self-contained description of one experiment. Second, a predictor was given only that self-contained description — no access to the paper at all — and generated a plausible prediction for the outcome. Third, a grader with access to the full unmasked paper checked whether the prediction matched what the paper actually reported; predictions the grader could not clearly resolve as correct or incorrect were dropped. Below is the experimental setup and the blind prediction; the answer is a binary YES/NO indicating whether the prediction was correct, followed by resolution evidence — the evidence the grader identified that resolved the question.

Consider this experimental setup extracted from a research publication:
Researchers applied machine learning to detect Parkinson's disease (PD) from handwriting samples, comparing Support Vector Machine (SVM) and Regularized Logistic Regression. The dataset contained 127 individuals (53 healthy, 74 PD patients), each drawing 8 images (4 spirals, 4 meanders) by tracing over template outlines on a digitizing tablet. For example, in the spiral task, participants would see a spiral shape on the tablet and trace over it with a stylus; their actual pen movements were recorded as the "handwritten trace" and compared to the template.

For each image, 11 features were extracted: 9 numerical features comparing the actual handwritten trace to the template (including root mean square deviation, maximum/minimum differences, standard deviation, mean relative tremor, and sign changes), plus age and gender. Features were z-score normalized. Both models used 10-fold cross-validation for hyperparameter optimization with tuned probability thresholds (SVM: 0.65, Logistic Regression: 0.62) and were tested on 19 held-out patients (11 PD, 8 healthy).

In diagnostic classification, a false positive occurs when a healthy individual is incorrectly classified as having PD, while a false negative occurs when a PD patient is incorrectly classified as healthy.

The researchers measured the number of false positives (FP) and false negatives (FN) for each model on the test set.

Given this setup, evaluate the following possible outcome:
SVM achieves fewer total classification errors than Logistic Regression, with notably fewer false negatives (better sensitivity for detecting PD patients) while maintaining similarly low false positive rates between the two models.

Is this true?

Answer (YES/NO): NO